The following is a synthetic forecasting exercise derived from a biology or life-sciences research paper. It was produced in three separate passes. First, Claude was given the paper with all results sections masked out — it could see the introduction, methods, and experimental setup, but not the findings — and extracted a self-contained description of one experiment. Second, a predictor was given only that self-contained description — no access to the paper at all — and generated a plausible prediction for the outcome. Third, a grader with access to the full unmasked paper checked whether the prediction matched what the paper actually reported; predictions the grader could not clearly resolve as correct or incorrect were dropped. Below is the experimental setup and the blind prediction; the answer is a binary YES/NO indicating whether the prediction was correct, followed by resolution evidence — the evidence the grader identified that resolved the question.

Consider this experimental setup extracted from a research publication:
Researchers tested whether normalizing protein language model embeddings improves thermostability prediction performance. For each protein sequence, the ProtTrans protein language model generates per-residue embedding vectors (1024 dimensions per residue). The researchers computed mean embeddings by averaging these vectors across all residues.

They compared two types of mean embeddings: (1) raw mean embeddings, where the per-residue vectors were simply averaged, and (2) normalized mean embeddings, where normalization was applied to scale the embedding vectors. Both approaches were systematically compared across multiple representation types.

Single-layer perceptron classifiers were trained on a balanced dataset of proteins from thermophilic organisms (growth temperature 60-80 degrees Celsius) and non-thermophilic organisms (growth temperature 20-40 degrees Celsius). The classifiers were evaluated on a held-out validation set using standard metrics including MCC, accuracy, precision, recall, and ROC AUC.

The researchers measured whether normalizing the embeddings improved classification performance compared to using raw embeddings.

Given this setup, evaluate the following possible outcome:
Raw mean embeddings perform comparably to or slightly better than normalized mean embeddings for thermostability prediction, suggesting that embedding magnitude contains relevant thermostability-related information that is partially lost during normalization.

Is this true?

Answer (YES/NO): NO